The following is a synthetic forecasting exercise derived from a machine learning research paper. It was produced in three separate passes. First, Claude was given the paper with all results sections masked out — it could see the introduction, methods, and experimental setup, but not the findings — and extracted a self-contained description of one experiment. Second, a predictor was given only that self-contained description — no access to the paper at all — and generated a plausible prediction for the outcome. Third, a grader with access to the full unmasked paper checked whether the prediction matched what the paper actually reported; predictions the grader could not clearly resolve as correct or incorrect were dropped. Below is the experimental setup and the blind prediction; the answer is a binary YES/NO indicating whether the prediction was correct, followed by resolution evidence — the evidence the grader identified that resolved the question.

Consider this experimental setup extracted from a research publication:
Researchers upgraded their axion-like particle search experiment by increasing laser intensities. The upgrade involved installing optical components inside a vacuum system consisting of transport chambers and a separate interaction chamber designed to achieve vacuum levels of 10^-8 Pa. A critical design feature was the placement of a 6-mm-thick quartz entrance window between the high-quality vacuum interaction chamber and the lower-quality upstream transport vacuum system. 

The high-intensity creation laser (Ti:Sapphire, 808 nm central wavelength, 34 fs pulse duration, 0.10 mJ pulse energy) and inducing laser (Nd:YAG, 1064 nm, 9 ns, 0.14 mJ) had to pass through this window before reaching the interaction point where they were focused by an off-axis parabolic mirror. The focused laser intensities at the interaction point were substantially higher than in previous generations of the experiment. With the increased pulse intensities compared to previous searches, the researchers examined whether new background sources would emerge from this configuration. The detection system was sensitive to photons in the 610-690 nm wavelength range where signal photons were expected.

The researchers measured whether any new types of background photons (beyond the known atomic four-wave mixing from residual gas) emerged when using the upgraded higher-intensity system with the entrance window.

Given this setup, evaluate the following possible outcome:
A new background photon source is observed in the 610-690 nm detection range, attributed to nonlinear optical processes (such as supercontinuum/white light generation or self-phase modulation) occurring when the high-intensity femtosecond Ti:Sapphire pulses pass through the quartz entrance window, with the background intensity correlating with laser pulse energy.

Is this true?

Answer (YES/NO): NO